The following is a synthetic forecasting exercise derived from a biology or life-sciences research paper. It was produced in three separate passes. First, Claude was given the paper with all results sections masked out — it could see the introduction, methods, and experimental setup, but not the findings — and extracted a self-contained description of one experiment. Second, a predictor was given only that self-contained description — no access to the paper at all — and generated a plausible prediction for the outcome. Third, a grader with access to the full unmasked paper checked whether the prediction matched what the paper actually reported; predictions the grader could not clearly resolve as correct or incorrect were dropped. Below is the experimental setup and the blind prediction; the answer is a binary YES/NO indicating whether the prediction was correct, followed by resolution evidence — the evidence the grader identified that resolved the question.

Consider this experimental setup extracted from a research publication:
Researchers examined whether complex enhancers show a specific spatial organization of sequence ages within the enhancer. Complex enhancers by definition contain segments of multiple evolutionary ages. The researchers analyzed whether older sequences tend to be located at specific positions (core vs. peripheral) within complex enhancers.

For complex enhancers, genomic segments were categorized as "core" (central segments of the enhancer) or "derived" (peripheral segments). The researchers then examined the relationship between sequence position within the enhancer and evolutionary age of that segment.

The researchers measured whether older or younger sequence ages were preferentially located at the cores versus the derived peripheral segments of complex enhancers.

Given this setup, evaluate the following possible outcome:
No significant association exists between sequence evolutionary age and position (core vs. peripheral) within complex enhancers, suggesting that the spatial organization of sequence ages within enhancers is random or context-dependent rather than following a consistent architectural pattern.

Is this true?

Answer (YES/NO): NO